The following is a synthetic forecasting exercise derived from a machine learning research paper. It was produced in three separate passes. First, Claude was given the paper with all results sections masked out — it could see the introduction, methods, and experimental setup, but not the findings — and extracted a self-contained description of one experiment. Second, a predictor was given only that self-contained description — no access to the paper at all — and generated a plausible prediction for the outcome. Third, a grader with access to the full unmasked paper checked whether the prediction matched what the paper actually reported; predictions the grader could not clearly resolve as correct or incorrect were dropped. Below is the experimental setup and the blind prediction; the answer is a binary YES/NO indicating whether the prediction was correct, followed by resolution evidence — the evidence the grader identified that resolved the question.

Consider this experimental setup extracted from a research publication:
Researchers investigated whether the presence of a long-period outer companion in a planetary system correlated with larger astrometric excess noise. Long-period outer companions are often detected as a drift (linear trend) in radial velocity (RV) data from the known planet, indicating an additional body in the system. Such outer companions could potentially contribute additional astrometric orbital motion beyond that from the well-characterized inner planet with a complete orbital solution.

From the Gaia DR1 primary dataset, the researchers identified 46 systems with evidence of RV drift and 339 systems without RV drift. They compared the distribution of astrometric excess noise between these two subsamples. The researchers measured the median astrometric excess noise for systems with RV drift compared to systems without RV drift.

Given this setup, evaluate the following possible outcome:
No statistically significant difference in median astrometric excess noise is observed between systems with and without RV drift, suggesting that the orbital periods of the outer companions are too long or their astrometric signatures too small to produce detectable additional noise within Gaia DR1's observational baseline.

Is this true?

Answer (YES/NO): YES